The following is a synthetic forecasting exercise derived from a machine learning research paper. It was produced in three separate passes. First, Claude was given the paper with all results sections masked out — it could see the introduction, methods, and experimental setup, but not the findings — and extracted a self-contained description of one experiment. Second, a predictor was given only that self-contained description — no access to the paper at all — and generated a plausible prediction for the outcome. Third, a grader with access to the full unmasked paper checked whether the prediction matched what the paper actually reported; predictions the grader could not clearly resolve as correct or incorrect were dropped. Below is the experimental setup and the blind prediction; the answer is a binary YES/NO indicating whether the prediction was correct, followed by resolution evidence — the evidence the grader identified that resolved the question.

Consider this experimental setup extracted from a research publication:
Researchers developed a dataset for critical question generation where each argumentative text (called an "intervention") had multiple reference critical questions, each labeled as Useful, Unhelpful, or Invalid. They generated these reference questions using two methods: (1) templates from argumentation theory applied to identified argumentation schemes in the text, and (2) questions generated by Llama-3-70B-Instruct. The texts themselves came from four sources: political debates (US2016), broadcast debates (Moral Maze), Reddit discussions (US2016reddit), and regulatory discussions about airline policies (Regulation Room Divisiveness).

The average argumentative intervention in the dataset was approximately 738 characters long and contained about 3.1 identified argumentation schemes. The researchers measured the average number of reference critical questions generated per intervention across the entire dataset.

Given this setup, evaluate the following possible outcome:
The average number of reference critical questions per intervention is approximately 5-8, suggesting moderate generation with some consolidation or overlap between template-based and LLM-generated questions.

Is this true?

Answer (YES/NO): NO